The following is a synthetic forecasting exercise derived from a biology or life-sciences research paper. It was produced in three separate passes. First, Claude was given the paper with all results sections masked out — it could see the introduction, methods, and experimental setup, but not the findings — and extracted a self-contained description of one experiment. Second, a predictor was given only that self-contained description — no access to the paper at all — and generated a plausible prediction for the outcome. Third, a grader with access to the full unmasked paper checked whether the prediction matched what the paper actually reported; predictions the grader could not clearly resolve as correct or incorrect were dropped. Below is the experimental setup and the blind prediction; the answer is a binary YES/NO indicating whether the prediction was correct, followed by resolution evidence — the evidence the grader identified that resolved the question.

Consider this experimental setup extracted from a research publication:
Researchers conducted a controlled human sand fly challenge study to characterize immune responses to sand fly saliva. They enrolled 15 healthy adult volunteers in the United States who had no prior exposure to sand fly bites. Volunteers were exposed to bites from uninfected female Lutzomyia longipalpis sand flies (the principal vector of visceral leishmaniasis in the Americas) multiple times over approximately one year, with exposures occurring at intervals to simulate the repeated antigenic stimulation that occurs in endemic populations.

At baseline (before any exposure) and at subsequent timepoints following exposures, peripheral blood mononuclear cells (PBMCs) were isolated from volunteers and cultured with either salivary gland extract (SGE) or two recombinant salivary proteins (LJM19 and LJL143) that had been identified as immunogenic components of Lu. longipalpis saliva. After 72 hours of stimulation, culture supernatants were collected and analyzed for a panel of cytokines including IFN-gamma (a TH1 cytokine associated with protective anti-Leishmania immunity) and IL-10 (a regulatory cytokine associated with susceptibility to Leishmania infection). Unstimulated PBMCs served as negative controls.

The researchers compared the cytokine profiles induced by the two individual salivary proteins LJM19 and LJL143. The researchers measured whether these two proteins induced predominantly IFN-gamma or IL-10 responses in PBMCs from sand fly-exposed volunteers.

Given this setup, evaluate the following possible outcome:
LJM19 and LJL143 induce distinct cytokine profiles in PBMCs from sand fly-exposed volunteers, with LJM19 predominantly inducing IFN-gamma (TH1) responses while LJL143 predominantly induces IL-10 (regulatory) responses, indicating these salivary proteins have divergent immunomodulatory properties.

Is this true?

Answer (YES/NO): NO